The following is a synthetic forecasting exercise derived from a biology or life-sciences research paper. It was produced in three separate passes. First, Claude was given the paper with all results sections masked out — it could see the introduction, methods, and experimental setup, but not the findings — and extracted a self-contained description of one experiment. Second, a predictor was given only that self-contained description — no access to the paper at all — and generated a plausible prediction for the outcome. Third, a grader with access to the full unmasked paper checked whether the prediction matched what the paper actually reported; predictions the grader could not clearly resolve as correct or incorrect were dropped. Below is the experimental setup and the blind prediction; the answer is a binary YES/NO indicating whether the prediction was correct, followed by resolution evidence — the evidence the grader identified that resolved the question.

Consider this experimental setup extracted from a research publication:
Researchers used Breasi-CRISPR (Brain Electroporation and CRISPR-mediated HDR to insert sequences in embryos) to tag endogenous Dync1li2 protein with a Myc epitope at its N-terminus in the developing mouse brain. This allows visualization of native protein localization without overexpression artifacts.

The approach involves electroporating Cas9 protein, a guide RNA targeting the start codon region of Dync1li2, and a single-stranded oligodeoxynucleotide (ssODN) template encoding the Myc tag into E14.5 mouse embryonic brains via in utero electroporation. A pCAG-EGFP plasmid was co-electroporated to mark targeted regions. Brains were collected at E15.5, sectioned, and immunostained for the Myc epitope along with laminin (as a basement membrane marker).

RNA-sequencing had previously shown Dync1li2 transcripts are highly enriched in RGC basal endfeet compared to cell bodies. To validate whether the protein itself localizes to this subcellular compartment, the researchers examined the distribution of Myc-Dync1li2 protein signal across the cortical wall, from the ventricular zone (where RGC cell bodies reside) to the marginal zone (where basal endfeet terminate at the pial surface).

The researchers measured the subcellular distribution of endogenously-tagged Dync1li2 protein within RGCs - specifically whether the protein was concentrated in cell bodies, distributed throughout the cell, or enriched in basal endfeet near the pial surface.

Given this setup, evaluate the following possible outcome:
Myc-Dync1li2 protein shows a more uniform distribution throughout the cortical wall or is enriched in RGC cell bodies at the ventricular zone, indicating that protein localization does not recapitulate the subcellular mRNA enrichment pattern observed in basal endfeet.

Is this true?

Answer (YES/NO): NO